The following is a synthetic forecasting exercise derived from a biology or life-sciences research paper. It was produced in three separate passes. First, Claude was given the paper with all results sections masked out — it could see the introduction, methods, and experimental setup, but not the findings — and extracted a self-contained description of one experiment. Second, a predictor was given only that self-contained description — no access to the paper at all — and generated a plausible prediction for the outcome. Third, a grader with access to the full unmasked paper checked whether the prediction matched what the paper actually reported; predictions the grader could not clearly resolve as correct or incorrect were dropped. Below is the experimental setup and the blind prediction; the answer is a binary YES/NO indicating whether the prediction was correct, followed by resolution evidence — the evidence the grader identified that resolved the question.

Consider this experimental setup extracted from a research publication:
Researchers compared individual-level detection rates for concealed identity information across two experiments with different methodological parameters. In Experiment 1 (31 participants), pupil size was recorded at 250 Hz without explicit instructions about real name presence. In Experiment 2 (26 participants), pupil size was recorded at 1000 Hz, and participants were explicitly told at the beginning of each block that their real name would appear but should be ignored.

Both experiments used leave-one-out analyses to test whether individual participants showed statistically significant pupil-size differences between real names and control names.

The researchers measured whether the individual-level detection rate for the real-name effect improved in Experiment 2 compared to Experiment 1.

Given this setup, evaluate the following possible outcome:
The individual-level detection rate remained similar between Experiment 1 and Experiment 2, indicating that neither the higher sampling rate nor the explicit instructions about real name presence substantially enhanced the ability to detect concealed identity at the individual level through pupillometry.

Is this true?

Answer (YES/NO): YES